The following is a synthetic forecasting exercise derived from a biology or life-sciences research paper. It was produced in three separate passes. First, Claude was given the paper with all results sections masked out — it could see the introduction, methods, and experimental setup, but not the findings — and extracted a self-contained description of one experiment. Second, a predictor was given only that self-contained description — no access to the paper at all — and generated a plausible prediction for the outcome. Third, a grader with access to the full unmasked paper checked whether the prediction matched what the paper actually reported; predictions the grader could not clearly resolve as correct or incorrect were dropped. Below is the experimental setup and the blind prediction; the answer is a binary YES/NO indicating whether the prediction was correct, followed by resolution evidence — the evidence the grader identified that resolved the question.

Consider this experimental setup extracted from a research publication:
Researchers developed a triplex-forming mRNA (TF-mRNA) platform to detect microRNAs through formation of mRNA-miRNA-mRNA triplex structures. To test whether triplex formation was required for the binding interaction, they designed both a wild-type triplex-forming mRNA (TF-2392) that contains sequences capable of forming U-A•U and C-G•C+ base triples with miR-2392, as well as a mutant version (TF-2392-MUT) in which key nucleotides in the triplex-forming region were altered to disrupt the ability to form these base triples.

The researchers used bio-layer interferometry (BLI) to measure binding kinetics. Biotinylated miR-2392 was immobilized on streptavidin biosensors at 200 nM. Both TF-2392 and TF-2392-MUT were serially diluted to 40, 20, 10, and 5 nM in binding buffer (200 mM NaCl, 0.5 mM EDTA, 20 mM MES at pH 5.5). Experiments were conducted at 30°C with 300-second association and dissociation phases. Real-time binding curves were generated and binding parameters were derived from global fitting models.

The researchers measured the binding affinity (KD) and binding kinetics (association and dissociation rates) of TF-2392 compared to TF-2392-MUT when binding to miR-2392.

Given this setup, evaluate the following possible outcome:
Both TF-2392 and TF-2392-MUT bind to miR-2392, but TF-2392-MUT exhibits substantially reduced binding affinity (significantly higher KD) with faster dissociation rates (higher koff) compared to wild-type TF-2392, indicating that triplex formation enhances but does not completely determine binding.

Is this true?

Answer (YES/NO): YES